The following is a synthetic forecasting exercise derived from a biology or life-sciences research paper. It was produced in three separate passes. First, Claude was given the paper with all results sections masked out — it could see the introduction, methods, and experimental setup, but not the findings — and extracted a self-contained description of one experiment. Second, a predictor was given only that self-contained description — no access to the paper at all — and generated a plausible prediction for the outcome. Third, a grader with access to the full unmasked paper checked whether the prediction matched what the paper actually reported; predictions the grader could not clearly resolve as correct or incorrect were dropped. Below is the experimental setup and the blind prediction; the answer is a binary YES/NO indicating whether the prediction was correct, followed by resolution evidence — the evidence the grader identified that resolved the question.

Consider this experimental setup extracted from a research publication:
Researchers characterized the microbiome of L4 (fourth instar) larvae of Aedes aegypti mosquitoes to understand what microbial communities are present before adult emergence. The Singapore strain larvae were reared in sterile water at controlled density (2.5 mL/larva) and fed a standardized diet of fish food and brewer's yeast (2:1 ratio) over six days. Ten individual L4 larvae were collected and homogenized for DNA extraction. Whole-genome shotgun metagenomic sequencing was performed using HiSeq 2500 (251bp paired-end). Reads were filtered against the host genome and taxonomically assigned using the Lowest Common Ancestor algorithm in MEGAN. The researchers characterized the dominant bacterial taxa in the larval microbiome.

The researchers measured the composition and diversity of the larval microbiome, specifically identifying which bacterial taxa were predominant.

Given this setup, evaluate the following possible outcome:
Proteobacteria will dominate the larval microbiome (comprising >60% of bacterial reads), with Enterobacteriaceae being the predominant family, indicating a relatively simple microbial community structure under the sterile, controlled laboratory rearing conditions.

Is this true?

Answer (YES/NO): NO